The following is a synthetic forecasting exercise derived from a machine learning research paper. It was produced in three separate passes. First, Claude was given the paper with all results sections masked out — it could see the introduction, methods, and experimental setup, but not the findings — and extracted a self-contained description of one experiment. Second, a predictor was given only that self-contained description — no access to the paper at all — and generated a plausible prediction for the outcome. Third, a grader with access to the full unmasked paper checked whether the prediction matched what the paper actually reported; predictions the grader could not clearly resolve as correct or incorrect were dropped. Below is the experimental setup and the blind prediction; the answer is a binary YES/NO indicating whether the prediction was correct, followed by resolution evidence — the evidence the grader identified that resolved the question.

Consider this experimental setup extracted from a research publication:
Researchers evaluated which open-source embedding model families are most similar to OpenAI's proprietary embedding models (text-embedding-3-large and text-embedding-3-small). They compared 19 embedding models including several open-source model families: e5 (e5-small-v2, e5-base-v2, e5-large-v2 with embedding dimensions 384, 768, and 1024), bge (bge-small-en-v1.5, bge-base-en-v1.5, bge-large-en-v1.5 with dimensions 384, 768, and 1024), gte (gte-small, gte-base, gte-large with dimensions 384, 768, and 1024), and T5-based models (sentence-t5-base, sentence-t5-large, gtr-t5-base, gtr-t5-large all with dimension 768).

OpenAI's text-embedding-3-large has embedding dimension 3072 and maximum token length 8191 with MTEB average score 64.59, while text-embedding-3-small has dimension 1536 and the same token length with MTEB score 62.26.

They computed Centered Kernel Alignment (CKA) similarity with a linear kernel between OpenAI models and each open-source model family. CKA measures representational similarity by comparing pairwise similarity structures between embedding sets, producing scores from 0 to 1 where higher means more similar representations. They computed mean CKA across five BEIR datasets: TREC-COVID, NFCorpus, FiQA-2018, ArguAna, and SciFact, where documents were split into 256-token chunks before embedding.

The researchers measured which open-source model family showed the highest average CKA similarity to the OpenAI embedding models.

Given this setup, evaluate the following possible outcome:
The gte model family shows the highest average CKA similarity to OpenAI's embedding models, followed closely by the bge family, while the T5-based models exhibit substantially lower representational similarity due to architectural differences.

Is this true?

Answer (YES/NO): NO